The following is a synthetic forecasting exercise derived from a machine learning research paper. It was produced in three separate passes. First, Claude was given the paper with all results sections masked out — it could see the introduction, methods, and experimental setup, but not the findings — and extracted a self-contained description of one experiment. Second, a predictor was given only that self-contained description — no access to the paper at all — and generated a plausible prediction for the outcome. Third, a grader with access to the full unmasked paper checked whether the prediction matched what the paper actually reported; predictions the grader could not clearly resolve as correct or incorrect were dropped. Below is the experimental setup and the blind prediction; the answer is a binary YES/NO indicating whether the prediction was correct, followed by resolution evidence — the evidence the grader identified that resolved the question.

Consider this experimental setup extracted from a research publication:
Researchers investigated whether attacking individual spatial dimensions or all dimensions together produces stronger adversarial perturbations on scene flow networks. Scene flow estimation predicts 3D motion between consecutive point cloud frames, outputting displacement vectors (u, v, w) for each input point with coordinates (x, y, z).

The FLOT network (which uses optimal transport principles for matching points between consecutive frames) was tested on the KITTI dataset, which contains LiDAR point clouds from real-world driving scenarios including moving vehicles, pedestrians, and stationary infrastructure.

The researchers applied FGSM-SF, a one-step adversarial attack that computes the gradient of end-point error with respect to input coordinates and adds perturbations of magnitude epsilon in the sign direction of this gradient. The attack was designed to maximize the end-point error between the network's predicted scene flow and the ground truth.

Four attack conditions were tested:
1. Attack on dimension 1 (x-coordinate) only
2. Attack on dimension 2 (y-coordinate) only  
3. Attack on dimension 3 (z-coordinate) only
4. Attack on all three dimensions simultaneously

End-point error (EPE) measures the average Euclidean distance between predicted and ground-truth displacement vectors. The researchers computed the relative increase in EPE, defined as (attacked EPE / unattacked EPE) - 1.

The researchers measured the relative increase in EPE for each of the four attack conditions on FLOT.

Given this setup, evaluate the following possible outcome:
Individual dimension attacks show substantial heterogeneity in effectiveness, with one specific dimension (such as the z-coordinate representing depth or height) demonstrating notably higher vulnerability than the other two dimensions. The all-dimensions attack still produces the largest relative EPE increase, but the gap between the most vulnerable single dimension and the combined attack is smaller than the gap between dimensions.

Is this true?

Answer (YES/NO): NO